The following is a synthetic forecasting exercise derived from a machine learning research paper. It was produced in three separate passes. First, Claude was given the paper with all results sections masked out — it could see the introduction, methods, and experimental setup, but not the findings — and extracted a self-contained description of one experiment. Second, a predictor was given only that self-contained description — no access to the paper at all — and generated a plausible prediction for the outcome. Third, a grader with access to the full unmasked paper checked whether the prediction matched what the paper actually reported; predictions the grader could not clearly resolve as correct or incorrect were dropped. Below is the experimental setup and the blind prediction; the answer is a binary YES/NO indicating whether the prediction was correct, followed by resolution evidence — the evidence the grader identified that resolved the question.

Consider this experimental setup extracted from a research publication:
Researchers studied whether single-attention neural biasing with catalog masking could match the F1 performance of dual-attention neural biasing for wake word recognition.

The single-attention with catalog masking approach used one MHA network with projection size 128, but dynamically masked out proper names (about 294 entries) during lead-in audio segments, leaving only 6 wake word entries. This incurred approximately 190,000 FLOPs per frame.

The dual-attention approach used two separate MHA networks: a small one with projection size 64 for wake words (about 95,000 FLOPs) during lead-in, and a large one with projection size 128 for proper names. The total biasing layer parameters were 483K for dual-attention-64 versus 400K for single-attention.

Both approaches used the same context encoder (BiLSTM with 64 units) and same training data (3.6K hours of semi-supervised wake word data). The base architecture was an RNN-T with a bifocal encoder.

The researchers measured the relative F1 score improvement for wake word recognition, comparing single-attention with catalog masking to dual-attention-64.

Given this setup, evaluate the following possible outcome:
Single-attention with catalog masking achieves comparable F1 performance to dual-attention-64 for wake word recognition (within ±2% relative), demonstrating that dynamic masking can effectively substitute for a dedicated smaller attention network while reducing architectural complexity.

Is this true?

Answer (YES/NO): YES